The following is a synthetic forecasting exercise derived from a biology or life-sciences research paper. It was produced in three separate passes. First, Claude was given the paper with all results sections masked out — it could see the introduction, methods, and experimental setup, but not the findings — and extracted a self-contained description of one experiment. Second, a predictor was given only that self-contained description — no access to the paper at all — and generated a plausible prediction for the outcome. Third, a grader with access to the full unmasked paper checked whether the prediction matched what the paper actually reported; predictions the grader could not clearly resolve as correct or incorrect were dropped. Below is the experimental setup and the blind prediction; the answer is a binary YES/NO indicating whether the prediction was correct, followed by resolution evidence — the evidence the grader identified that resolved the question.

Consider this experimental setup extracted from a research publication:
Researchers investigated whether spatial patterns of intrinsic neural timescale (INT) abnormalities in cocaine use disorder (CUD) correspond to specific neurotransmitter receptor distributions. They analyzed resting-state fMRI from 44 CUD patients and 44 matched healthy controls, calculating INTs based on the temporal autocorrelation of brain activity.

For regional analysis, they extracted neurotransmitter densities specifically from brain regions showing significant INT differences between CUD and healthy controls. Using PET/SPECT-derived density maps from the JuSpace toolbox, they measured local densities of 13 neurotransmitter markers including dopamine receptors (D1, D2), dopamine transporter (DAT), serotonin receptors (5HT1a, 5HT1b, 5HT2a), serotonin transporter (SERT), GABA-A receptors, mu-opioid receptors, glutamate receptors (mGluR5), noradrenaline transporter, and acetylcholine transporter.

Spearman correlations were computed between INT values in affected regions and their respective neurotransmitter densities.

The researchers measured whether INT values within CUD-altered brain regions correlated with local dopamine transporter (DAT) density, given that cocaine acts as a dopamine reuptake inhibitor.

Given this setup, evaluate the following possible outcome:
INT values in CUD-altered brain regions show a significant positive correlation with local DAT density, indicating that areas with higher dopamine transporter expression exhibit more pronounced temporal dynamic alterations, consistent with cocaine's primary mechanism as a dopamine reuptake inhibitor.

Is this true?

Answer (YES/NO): NO